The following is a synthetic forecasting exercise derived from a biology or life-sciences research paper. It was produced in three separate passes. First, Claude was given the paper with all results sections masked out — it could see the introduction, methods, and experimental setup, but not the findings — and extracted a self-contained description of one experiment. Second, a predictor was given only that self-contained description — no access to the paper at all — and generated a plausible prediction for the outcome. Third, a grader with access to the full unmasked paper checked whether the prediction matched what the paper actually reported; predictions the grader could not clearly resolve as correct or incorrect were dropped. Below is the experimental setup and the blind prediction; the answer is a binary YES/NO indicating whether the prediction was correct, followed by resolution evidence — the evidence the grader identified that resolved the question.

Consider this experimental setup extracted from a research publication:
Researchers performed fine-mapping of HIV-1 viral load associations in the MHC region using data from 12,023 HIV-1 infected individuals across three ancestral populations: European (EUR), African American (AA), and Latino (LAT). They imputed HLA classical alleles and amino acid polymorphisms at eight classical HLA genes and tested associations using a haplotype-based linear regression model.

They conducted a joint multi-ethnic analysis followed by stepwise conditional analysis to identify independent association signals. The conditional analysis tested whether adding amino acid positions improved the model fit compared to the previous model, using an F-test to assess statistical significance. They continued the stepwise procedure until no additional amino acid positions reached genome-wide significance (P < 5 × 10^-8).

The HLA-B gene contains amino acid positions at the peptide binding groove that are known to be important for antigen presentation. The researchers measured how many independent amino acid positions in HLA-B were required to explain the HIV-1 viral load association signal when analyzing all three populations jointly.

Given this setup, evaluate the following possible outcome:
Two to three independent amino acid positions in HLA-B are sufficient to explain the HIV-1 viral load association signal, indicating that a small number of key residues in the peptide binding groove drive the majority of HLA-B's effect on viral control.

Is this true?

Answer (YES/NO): YES